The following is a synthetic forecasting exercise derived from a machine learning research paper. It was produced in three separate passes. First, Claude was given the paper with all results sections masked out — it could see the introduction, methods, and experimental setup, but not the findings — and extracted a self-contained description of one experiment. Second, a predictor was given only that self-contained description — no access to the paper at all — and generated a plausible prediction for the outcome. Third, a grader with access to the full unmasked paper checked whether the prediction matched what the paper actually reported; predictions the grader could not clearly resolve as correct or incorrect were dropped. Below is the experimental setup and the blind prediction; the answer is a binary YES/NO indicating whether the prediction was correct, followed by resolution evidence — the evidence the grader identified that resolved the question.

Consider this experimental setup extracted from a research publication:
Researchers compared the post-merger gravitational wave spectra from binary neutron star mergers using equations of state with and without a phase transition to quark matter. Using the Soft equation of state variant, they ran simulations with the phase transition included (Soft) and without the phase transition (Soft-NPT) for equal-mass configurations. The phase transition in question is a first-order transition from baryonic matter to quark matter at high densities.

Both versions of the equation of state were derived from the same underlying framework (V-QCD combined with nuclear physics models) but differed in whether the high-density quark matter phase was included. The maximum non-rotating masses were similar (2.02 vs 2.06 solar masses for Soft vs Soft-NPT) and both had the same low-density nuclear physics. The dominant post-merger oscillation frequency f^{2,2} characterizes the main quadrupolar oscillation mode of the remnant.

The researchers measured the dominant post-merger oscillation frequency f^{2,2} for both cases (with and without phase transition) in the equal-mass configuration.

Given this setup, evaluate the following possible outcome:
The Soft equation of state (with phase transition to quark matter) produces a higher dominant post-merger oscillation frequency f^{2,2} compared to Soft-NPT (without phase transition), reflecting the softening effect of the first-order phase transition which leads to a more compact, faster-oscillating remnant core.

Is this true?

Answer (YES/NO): NO